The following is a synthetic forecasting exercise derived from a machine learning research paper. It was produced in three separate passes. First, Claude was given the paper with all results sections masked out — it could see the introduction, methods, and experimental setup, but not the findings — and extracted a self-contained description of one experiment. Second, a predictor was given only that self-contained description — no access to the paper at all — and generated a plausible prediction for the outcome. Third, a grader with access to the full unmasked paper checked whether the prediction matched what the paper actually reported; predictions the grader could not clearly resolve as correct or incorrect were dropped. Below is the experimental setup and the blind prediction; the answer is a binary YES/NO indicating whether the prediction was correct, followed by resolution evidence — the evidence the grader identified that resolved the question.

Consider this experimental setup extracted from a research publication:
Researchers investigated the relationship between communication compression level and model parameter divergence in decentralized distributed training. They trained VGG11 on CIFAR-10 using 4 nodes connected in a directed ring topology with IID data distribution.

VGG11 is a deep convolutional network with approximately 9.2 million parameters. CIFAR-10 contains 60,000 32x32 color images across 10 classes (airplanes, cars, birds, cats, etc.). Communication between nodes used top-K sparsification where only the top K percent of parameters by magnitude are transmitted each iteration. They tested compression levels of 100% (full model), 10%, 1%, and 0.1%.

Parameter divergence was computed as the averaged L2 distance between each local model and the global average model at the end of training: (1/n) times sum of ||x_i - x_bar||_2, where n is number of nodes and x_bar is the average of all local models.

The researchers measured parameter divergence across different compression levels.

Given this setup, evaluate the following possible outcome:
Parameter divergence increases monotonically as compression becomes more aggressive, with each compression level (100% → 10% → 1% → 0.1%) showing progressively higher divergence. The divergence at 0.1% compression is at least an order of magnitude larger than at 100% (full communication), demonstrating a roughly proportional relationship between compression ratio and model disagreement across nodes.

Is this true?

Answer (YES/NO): NO